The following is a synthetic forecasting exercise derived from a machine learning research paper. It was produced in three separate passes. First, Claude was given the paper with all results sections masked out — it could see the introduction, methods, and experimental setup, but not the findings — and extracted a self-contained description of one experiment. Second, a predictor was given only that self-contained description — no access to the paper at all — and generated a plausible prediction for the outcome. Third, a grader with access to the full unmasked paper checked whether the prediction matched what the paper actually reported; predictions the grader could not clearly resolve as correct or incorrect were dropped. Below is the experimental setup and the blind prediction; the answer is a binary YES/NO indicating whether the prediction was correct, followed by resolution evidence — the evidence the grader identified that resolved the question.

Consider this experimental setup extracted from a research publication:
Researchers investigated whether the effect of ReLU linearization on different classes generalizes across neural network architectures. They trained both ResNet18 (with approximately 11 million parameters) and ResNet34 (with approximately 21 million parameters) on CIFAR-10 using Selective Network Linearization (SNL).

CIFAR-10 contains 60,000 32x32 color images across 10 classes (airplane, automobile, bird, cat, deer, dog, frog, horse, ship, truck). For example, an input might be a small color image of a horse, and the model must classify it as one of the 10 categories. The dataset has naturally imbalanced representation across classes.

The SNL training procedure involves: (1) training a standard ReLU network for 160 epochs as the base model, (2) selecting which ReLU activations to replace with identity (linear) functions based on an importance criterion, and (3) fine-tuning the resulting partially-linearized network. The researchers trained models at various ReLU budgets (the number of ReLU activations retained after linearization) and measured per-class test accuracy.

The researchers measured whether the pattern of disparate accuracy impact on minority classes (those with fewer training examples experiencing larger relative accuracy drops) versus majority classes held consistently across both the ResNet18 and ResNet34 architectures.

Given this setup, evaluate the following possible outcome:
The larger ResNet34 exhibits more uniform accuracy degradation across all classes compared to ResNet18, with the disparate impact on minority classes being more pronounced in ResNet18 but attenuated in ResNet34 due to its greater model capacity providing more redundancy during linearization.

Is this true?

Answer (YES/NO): NO